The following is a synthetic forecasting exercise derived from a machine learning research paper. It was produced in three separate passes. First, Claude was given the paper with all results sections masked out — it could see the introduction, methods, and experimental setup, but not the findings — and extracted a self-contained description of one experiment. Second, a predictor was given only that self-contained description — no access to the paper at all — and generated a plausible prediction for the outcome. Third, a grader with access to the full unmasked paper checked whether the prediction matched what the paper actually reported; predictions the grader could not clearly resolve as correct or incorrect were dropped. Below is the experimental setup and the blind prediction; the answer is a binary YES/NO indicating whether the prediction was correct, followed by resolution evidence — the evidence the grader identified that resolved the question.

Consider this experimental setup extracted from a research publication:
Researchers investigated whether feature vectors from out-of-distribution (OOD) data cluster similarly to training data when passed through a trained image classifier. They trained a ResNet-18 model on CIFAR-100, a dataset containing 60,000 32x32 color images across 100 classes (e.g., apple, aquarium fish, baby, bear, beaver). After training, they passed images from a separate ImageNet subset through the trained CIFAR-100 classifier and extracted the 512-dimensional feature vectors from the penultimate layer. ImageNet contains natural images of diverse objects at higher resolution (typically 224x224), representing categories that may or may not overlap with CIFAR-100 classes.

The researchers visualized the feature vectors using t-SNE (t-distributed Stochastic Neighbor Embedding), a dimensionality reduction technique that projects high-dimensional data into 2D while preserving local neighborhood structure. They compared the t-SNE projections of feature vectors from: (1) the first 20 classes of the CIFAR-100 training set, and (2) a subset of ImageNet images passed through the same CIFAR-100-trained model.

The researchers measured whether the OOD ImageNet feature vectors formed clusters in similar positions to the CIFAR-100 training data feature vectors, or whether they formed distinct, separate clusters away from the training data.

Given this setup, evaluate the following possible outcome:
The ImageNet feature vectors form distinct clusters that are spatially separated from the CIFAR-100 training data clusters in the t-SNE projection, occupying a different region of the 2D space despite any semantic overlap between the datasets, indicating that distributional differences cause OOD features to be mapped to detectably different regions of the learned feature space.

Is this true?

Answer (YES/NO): NO